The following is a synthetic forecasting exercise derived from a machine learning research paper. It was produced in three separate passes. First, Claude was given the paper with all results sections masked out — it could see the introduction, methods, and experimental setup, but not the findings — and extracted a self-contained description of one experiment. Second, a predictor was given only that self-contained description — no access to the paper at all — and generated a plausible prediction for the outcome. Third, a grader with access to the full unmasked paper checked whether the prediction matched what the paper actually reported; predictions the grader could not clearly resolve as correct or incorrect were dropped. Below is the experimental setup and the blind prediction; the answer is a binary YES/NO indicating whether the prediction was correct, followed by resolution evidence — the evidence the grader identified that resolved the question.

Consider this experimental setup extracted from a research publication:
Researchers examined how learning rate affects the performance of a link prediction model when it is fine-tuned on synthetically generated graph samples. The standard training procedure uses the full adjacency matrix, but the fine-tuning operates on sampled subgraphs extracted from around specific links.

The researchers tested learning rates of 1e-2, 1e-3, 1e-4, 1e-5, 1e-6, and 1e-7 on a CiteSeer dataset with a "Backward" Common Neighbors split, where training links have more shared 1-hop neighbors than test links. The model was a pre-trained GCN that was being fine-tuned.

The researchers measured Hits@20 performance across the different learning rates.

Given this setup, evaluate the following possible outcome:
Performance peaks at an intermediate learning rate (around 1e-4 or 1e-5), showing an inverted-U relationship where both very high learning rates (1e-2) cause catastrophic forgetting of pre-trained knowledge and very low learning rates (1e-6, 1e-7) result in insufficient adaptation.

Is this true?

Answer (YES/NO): NO